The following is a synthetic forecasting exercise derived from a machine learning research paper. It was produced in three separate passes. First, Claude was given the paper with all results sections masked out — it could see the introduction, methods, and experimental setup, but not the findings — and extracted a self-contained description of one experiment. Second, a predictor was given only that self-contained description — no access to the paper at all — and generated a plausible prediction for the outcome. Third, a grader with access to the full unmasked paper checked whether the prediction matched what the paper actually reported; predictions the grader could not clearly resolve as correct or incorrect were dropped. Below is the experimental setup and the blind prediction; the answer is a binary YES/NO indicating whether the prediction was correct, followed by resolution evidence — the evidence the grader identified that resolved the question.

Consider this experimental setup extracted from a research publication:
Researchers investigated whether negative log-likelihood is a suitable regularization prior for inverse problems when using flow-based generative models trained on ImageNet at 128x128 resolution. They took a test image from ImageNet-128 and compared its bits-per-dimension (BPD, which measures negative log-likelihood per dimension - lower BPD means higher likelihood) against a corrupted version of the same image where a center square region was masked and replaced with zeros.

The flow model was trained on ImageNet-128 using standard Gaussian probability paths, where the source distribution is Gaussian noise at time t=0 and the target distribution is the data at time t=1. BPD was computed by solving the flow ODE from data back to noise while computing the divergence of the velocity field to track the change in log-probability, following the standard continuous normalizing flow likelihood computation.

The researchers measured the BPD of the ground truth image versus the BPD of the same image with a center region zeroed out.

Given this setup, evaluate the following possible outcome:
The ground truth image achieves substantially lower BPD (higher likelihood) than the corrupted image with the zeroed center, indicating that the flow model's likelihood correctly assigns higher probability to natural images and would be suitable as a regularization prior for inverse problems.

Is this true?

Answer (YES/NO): NO